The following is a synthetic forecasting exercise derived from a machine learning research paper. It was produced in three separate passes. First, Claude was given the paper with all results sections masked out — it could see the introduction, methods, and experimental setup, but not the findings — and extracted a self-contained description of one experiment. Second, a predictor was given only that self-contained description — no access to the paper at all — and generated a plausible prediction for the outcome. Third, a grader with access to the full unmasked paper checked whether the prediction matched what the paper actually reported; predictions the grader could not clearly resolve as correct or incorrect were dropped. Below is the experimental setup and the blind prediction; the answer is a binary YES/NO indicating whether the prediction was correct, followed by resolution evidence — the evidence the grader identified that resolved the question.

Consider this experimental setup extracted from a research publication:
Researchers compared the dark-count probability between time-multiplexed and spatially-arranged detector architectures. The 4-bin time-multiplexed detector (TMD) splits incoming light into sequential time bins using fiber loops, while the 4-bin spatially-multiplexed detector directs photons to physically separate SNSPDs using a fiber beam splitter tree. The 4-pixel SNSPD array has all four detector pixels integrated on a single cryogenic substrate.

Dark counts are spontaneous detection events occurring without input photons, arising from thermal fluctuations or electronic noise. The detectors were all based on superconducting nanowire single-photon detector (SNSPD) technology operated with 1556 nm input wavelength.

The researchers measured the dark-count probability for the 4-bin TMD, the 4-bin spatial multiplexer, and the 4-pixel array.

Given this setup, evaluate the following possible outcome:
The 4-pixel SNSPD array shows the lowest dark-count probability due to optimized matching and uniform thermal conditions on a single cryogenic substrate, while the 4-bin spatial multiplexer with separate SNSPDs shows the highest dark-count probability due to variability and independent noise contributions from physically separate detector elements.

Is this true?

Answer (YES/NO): NO